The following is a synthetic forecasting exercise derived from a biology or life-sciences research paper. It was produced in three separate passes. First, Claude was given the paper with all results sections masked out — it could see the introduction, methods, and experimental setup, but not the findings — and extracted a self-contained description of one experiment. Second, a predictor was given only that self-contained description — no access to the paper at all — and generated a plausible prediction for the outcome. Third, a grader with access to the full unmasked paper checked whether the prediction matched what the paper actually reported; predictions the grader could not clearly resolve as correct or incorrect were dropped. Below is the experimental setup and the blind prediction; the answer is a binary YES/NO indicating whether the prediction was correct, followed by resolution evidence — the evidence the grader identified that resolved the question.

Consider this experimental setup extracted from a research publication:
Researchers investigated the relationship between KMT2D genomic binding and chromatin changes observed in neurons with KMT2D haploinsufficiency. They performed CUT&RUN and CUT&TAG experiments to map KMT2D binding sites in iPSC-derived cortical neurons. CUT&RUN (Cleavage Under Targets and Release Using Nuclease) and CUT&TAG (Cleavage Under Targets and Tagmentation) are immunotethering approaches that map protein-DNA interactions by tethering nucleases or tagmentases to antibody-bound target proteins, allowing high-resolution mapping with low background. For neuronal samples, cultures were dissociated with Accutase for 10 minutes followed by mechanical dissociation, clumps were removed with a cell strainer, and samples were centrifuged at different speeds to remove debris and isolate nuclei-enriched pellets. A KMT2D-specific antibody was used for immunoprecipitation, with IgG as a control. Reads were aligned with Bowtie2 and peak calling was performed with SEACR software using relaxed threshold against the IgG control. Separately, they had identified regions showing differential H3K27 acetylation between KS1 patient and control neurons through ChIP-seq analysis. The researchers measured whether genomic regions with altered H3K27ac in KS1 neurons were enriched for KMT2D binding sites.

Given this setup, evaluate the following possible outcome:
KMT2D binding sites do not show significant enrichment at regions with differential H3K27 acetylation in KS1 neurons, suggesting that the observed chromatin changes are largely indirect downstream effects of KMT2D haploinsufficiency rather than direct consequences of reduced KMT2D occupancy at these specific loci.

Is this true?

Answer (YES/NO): NO